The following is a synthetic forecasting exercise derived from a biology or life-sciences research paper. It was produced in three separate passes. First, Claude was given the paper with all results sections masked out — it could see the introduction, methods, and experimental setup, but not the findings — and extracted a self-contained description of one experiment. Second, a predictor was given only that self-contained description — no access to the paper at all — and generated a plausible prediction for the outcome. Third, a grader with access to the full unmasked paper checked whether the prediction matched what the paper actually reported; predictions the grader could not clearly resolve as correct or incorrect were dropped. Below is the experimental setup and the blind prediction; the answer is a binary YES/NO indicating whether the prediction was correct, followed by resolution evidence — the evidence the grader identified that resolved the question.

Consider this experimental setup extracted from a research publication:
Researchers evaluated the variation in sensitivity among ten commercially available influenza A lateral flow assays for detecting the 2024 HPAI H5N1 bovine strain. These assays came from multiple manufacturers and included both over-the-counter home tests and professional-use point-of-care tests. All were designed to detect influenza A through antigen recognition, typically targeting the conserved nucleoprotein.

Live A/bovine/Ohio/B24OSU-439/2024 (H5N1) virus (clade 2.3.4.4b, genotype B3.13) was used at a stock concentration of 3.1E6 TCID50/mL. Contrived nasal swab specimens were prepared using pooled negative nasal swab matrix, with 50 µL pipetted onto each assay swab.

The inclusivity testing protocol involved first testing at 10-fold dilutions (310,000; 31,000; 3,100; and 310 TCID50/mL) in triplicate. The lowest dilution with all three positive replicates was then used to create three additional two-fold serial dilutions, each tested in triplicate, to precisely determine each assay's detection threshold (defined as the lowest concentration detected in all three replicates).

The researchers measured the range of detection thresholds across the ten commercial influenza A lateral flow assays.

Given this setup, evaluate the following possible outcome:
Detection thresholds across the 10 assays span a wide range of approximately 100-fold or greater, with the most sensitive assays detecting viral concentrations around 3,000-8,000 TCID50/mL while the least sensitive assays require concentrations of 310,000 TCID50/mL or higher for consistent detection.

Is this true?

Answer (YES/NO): NO